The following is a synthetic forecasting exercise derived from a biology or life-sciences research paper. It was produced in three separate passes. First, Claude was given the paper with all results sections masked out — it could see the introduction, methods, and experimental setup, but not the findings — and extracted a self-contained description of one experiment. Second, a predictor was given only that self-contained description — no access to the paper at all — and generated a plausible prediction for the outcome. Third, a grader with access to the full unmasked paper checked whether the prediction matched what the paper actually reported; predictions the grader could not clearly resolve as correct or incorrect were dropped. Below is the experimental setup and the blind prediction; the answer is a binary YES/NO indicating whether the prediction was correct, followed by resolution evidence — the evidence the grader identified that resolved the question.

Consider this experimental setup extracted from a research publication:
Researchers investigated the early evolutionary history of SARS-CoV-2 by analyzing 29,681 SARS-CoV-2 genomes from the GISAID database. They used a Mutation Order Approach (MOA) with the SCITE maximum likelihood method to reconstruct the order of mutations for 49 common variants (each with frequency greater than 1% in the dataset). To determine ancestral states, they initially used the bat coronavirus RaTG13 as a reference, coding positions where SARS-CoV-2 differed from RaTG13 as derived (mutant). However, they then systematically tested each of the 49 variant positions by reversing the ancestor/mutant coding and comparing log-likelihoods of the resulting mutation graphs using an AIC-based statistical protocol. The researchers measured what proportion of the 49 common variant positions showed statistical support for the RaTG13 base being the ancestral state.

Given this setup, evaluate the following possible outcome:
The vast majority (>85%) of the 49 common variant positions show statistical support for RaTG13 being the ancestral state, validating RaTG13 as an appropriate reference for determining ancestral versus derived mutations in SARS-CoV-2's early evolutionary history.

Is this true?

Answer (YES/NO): YES